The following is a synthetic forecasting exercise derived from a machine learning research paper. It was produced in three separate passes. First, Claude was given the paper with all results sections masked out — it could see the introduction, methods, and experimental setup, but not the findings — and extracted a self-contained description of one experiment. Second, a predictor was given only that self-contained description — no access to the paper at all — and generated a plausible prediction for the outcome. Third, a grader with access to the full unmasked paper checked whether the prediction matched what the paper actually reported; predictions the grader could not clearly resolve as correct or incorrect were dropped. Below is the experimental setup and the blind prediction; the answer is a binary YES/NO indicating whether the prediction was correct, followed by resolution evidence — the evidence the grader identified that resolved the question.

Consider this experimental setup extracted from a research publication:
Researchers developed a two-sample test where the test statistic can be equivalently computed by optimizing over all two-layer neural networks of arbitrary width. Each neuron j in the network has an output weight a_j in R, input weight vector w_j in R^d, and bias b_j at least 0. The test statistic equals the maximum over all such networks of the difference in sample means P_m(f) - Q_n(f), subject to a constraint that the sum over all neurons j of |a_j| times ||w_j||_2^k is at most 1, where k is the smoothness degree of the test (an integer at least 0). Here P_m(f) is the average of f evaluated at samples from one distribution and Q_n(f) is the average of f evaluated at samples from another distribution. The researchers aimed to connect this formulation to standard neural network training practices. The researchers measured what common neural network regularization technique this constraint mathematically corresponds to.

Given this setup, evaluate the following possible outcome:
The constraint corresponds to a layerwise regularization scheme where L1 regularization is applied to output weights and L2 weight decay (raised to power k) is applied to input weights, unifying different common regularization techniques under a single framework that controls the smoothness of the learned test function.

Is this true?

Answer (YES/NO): NO